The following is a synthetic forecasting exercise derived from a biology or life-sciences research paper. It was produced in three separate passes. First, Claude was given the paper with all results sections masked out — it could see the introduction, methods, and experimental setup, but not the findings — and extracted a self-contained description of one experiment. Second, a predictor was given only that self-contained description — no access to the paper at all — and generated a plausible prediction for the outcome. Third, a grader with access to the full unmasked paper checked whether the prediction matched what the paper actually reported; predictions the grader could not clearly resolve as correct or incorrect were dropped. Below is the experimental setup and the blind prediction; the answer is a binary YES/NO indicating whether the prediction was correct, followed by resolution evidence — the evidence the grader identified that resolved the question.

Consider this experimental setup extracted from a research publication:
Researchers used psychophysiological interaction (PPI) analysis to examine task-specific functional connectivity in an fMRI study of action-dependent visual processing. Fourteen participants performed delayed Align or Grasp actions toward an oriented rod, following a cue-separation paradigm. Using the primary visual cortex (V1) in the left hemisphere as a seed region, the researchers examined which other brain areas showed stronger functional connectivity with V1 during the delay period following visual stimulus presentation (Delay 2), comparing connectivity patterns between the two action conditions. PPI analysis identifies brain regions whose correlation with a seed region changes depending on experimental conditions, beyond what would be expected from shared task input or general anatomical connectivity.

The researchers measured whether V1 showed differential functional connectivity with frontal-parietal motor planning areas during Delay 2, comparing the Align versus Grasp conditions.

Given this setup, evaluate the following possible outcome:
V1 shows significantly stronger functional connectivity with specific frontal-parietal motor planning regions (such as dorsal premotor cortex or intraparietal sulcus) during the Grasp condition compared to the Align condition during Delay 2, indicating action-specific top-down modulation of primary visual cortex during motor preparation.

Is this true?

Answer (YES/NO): NO